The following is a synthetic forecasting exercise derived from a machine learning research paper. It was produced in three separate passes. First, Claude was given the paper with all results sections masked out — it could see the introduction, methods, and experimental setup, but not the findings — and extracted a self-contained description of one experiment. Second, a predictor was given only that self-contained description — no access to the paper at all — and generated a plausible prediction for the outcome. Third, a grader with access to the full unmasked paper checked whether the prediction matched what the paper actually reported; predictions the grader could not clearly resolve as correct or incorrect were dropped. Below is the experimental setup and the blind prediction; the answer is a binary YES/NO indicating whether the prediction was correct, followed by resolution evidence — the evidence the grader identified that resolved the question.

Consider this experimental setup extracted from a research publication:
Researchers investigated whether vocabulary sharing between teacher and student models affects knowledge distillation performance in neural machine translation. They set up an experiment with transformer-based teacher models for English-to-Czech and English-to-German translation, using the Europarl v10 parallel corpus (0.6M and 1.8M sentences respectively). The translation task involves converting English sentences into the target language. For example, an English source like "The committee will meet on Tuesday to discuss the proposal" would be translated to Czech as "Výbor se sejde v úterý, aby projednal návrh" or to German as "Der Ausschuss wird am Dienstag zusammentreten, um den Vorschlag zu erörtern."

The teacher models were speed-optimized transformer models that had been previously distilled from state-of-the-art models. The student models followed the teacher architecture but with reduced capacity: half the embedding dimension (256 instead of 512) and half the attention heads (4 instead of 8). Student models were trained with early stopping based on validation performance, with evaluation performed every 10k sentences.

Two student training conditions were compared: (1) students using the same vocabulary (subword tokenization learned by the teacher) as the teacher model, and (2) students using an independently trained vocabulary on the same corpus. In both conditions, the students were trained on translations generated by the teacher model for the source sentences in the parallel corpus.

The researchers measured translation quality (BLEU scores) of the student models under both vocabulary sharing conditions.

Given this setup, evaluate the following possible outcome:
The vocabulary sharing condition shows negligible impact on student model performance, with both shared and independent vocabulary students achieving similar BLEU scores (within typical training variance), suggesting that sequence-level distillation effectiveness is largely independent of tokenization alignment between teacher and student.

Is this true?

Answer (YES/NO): YES